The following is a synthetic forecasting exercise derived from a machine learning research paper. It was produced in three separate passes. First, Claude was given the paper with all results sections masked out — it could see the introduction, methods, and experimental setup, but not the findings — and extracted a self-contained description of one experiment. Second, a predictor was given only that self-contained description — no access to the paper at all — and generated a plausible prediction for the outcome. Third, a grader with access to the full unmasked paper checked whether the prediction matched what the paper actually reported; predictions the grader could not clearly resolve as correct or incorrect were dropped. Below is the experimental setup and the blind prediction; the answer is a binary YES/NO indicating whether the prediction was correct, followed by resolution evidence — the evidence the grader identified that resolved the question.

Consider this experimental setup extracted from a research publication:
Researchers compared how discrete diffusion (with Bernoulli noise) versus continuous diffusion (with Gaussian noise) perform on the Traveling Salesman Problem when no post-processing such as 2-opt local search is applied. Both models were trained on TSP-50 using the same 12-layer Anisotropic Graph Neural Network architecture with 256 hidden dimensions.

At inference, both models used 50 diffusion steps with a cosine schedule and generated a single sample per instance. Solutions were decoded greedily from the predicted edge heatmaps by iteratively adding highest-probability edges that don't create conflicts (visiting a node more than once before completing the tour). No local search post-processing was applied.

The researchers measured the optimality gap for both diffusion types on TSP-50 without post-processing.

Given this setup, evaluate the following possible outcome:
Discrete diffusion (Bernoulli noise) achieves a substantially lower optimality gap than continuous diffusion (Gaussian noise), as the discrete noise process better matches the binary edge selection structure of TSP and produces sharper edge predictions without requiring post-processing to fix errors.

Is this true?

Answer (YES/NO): YES